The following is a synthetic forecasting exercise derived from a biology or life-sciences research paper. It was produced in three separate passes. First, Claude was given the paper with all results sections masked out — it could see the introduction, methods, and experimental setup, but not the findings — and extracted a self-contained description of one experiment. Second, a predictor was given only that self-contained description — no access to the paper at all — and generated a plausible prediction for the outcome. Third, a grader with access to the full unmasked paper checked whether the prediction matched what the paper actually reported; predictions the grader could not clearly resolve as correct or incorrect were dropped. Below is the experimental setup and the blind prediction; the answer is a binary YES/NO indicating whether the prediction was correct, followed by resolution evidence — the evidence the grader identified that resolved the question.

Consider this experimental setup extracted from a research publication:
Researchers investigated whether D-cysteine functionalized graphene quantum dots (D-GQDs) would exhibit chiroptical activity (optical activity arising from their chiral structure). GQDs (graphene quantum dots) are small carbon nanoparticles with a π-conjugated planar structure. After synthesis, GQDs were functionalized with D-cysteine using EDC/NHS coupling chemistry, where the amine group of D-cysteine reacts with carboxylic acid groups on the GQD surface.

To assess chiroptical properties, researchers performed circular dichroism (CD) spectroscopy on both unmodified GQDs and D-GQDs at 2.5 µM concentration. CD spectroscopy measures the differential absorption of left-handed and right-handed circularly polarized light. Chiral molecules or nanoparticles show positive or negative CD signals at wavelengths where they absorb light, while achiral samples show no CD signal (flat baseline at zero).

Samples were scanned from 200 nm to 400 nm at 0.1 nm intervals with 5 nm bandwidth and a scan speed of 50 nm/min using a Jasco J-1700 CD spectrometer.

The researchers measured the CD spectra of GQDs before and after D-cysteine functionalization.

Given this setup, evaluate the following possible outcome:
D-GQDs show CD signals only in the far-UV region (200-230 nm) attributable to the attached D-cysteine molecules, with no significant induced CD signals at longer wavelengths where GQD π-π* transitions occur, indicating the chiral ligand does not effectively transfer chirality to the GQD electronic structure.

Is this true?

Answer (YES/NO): NO